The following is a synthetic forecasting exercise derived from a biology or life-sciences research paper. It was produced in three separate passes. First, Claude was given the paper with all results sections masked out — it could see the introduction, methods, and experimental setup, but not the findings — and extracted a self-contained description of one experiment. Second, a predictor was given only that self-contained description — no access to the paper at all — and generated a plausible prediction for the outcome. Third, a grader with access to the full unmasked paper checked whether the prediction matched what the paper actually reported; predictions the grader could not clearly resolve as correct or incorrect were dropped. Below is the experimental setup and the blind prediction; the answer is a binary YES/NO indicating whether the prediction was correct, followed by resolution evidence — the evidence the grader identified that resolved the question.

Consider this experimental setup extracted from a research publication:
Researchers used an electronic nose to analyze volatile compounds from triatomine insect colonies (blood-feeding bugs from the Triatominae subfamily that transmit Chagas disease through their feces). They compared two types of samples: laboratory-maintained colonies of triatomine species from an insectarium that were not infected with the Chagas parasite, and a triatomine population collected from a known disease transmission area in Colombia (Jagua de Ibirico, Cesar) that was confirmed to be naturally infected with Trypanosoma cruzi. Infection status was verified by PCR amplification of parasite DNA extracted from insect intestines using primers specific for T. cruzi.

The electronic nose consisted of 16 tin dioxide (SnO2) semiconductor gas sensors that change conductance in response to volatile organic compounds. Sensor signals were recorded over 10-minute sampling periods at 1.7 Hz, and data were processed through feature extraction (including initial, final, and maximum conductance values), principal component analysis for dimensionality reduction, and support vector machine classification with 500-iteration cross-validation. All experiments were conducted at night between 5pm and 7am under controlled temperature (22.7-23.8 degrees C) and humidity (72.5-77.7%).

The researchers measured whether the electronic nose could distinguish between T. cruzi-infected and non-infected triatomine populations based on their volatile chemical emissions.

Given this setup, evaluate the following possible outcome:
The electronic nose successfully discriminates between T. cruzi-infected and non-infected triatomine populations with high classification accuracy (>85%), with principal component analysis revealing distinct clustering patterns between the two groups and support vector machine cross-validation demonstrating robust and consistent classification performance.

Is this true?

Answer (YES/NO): YES